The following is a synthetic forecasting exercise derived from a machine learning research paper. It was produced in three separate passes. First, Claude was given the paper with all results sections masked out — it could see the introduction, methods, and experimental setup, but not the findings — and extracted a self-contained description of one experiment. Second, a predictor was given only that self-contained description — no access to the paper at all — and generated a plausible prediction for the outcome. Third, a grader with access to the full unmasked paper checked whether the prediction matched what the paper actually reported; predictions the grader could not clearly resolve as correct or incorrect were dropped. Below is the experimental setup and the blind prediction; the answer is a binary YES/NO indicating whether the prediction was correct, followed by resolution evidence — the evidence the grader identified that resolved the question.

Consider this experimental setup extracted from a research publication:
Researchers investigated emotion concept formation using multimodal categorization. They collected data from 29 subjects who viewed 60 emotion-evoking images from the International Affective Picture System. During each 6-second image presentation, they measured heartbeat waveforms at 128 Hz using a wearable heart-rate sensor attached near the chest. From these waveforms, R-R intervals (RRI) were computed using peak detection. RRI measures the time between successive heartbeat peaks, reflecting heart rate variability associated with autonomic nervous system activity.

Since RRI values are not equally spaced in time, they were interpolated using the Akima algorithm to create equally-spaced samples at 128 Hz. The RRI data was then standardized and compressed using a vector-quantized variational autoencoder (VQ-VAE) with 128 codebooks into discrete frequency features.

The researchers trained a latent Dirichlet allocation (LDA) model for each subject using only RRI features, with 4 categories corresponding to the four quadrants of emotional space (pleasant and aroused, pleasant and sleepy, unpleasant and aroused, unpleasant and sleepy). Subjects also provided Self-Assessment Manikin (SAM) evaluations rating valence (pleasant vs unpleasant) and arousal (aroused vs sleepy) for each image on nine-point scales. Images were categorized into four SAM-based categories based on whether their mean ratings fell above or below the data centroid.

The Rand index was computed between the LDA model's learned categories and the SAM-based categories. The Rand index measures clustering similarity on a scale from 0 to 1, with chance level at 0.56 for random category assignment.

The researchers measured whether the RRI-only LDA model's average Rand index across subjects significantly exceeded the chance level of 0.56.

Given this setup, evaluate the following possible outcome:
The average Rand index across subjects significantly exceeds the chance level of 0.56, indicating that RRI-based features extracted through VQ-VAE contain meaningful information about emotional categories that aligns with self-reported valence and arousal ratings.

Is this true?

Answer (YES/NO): YES